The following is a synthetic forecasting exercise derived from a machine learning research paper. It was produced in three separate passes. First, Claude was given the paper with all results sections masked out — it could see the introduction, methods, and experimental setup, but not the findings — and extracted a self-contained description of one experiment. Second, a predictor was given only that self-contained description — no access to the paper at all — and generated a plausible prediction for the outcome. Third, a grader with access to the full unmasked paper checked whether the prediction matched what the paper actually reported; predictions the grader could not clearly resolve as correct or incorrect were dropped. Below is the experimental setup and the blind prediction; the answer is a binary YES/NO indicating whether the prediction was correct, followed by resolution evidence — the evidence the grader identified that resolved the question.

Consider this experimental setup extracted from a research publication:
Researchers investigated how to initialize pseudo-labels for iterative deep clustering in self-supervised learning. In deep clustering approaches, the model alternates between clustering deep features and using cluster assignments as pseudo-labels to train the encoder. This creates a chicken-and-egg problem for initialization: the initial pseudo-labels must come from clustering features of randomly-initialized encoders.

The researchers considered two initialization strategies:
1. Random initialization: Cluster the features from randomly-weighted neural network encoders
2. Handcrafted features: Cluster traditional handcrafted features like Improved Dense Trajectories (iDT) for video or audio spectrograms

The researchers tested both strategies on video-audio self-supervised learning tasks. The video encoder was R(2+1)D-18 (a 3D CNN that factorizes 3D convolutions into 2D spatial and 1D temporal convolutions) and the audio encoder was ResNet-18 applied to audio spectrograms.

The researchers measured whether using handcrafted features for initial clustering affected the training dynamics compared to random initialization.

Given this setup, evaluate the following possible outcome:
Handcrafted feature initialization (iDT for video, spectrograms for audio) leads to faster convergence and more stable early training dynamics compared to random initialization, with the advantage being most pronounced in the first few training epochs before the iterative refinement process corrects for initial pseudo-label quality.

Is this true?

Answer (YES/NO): NO